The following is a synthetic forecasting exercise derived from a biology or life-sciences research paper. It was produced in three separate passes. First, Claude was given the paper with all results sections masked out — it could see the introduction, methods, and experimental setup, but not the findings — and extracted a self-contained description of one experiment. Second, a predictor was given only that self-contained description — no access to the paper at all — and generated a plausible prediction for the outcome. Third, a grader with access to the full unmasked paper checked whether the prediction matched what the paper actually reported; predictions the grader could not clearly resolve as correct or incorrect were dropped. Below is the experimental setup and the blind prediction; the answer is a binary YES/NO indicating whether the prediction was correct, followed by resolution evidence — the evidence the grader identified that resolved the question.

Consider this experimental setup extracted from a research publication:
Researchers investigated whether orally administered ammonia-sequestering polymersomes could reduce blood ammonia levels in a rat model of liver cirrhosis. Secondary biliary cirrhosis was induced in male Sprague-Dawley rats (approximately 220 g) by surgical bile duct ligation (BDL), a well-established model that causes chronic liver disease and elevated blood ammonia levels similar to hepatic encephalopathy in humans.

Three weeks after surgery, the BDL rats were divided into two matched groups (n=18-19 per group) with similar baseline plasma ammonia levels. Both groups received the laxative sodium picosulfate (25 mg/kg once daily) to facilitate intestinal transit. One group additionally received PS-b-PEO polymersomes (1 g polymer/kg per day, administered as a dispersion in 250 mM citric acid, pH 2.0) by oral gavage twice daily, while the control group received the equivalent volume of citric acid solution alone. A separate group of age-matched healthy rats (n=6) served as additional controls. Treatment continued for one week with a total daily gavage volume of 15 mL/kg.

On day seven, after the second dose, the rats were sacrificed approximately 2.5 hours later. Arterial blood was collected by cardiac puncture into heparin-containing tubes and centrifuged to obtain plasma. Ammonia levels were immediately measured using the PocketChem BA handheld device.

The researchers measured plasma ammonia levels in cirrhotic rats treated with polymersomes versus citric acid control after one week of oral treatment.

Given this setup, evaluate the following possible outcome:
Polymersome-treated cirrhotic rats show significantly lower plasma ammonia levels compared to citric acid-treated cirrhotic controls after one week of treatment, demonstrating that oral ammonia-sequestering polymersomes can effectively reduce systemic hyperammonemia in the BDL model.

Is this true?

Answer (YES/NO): NO